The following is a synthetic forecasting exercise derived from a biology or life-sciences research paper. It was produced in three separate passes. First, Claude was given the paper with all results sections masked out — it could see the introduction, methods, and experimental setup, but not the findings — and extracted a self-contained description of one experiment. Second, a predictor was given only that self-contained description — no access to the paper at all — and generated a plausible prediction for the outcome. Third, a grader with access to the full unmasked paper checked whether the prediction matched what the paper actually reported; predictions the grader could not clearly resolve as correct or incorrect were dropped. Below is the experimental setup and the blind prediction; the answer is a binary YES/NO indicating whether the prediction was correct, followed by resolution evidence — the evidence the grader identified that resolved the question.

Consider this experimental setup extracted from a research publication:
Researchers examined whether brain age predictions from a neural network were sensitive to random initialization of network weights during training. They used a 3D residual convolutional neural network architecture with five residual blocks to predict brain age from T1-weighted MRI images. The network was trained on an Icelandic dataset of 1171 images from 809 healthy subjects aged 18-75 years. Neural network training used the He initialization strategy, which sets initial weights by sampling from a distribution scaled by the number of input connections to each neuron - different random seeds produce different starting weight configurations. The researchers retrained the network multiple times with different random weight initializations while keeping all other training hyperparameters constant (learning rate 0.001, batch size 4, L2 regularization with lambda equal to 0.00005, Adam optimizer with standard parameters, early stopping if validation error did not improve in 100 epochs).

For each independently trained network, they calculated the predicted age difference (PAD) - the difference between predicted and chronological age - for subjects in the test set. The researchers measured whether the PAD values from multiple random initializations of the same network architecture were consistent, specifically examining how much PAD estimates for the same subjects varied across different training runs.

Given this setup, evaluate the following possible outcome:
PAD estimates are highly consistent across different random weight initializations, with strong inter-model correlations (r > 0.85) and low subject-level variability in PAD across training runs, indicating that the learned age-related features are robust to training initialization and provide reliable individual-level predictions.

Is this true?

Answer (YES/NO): YES